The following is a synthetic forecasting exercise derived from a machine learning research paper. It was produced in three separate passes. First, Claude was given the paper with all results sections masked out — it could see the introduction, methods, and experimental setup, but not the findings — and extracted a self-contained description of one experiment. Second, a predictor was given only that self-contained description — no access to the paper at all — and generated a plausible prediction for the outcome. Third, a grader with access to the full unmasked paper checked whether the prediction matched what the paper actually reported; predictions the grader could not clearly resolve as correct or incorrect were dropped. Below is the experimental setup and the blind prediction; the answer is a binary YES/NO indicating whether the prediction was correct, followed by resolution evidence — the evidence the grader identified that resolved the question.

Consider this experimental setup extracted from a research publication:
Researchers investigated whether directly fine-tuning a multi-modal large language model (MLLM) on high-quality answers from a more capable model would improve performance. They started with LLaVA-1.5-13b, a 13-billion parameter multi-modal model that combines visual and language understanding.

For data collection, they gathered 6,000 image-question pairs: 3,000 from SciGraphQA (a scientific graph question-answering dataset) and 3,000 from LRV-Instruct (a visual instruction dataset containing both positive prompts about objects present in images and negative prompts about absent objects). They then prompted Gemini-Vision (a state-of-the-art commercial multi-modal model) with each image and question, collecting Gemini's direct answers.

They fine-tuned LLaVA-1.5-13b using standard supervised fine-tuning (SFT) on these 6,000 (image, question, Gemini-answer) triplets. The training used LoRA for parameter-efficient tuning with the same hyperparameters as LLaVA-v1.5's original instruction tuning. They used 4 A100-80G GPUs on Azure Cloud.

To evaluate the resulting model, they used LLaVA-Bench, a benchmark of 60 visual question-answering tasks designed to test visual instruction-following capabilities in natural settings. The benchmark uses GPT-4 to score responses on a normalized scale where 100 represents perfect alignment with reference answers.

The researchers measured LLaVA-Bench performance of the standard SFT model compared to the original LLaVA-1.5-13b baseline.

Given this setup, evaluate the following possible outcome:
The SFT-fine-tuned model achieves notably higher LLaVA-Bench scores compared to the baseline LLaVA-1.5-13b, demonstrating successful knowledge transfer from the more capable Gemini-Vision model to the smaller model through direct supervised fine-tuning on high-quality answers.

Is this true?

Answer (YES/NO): NO